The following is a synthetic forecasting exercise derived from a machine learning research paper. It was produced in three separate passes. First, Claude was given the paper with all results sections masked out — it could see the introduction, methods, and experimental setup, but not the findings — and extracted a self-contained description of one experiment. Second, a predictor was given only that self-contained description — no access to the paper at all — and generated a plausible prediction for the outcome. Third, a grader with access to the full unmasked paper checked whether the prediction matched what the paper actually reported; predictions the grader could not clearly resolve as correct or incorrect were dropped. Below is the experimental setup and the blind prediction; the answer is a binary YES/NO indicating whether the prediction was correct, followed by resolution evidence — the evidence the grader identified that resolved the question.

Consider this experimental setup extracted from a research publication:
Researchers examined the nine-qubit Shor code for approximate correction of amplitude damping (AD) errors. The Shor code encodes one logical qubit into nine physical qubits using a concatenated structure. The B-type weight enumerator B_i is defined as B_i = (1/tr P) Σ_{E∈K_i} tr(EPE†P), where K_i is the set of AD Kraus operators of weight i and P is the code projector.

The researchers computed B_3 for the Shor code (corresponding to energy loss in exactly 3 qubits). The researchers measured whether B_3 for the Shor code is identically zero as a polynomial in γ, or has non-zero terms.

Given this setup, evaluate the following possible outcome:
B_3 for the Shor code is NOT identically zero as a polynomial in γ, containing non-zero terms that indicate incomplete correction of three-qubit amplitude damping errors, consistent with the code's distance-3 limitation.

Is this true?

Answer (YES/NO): YES